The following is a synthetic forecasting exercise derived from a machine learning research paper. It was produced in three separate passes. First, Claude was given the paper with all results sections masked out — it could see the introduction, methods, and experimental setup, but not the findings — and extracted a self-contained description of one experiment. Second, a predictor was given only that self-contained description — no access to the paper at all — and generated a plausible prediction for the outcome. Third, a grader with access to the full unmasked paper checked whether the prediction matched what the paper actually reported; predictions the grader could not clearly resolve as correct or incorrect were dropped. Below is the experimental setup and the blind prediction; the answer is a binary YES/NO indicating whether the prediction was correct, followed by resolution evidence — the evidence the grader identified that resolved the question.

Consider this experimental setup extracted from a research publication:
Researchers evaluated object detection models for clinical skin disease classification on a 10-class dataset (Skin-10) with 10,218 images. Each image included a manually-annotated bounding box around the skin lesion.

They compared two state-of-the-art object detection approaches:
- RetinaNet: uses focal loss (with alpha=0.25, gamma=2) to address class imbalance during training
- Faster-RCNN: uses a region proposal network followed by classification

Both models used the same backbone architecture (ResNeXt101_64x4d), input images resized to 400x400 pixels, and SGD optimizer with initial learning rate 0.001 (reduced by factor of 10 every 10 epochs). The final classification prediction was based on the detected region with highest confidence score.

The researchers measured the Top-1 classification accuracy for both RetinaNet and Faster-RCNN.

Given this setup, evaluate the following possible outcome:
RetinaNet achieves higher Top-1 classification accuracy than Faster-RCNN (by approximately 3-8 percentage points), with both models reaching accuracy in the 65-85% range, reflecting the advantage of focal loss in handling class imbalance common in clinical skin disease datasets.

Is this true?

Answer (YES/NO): NO